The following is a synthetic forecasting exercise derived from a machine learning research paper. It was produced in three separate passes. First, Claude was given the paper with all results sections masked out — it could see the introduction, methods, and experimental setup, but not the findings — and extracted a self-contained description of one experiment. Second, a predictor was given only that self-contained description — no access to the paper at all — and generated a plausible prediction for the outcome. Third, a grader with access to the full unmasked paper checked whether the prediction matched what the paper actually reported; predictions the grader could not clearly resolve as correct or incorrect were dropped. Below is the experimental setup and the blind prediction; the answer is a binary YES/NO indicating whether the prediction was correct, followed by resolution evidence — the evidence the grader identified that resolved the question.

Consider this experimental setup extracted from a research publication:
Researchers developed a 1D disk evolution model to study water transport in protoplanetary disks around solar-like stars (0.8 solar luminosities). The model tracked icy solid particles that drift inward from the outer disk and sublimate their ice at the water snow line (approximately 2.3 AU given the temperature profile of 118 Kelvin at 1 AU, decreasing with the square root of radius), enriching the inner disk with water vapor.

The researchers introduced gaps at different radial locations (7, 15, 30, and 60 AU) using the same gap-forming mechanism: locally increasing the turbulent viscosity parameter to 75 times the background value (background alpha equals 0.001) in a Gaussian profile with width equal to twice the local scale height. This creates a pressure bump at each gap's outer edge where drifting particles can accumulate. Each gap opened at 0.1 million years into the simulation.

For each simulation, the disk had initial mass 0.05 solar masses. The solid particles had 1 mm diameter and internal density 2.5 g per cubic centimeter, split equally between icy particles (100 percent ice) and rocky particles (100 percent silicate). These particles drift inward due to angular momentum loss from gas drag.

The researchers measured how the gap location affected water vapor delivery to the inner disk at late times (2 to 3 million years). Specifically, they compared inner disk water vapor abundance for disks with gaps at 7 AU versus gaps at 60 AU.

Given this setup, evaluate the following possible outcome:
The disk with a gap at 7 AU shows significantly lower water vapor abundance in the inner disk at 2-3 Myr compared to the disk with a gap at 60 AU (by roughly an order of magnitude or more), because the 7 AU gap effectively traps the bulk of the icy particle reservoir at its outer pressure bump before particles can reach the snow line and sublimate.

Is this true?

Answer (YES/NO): NO